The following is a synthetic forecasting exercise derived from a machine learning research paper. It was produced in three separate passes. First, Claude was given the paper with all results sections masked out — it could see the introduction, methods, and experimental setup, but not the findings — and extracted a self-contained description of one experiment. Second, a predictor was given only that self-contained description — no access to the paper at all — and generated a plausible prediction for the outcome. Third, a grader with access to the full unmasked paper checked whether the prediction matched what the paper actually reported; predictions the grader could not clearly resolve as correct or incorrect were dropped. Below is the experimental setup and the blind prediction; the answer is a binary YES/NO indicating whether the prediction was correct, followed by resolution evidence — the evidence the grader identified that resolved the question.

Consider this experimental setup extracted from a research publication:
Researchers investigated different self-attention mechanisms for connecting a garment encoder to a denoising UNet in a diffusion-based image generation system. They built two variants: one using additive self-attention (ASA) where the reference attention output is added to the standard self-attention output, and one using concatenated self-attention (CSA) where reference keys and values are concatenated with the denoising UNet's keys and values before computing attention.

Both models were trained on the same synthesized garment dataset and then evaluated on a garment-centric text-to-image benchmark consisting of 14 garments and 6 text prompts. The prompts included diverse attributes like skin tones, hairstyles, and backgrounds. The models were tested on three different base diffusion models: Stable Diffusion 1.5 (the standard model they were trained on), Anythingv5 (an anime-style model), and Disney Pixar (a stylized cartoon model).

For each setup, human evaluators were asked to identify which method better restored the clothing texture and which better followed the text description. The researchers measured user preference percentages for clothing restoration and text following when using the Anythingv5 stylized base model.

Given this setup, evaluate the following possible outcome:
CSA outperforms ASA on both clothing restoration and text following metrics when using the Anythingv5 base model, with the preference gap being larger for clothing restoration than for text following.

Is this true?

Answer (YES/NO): NO